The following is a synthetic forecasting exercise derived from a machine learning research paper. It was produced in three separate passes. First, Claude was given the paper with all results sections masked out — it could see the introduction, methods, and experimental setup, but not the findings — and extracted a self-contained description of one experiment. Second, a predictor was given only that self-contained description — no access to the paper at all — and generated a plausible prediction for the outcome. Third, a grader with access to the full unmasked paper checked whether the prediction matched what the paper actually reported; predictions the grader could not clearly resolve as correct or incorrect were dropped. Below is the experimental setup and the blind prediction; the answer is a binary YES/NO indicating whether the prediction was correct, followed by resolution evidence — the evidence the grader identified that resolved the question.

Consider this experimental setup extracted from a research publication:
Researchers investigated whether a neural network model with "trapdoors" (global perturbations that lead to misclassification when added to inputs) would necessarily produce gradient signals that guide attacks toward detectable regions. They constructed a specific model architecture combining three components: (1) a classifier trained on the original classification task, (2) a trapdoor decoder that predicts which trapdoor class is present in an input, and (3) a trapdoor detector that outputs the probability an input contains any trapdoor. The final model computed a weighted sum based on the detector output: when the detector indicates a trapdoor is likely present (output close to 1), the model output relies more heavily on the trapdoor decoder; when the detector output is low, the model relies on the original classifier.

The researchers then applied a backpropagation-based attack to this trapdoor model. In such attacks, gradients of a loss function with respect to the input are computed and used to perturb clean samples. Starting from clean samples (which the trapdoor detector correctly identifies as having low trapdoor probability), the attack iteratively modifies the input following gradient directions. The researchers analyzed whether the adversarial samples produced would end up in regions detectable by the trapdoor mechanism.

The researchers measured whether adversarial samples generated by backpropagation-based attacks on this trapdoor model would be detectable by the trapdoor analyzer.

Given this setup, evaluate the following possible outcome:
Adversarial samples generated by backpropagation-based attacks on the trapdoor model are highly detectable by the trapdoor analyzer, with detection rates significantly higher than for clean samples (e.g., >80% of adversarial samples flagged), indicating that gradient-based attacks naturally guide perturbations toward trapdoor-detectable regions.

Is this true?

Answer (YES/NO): NO